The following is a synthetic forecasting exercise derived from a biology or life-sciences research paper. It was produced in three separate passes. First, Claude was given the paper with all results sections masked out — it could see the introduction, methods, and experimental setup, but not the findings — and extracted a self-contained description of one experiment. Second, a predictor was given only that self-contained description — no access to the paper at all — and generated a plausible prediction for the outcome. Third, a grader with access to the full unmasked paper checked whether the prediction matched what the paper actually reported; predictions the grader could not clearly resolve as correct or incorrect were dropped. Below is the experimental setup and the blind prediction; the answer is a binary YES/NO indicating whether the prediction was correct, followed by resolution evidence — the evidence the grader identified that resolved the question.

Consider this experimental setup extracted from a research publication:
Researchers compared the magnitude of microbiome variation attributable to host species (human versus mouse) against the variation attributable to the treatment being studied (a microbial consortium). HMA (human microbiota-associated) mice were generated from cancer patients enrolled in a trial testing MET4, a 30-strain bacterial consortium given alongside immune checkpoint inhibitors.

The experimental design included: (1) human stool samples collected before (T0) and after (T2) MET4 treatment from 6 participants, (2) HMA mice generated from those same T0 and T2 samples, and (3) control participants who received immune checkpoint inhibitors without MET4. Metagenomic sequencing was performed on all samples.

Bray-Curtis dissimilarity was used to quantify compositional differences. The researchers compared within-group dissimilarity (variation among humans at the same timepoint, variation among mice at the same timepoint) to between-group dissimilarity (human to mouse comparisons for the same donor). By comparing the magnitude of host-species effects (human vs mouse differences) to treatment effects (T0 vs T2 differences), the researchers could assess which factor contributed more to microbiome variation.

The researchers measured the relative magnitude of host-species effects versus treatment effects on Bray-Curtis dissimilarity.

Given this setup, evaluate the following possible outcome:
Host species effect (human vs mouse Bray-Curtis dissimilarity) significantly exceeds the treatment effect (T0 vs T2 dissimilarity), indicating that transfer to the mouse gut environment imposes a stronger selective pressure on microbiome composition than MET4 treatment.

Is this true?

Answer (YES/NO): YES